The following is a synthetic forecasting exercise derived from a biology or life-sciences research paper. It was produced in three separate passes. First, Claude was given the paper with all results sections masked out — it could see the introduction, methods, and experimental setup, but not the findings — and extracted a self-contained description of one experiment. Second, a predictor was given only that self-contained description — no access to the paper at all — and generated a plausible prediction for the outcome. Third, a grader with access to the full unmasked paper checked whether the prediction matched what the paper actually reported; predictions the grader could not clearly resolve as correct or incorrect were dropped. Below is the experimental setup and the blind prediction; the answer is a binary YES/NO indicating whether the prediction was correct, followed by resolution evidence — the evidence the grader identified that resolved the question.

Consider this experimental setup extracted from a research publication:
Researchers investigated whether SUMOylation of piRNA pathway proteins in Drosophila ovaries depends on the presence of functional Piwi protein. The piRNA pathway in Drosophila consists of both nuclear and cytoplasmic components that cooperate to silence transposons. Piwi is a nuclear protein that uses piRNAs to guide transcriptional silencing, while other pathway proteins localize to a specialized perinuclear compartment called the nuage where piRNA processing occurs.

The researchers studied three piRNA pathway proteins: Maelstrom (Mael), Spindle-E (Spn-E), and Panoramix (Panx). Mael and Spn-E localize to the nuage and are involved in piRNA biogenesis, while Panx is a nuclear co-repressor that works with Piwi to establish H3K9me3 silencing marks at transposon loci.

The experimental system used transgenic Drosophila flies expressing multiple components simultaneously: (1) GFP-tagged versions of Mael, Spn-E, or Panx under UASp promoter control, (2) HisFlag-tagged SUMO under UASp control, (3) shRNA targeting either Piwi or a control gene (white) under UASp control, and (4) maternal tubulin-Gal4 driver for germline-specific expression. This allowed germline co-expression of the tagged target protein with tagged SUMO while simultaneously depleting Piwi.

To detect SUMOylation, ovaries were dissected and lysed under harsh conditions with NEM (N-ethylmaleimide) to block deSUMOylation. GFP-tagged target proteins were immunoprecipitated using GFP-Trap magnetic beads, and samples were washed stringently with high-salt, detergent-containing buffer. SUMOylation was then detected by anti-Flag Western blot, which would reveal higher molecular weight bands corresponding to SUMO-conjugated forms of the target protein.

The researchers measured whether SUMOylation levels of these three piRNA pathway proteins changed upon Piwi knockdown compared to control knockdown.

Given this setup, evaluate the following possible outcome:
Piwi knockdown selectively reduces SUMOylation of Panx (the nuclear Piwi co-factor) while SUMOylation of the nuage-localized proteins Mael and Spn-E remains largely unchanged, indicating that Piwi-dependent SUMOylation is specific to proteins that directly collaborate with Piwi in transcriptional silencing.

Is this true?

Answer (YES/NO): NO